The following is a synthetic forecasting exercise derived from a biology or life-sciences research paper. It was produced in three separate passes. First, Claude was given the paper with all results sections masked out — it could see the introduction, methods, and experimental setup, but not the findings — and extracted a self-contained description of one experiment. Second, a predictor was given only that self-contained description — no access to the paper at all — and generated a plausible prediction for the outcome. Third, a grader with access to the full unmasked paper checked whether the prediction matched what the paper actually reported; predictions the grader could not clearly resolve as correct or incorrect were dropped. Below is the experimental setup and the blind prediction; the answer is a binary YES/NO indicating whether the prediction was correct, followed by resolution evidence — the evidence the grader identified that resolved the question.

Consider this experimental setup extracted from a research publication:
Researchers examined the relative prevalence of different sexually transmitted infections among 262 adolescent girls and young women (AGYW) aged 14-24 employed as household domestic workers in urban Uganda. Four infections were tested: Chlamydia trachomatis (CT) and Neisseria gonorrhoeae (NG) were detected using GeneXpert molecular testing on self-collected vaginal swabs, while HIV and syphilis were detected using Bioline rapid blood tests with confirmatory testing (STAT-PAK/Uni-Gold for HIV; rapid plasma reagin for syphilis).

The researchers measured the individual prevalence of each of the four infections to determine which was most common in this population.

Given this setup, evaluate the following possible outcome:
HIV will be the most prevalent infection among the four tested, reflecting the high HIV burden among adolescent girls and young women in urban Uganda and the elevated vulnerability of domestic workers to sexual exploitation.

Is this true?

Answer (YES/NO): NO